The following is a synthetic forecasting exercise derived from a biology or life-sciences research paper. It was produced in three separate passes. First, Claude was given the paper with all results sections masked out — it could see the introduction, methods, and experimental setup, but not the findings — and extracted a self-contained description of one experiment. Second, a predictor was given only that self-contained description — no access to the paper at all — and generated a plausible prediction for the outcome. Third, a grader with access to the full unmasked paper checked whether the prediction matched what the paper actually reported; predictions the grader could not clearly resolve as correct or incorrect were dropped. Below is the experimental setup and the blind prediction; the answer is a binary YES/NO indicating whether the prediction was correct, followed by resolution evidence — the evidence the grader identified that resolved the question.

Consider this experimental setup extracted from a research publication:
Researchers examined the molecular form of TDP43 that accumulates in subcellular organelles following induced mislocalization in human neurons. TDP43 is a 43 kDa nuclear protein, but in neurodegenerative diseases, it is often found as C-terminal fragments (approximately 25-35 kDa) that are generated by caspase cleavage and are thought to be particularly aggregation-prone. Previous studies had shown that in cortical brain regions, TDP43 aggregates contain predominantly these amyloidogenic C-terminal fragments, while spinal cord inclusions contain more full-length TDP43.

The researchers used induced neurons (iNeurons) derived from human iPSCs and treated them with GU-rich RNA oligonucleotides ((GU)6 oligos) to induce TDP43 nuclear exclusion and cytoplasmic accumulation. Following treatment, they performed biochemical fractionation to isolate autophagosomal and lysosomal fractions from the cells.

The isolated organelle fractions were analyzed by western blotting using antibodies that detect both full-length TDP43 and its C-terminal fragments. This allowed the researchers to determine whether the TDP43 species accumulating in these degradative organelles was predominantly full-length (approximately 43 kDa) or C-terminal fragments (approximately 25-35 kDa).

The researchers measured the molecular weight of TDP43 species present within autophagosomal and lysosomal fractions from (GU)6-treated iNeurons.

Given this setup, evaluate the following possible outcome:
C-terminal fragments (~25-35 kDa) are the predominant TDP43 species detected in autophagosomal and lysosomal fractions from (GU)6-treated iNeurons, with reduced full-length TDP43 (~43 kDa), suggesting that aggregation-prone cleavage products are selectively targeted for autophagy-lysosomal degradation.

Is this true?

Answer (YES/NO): NO